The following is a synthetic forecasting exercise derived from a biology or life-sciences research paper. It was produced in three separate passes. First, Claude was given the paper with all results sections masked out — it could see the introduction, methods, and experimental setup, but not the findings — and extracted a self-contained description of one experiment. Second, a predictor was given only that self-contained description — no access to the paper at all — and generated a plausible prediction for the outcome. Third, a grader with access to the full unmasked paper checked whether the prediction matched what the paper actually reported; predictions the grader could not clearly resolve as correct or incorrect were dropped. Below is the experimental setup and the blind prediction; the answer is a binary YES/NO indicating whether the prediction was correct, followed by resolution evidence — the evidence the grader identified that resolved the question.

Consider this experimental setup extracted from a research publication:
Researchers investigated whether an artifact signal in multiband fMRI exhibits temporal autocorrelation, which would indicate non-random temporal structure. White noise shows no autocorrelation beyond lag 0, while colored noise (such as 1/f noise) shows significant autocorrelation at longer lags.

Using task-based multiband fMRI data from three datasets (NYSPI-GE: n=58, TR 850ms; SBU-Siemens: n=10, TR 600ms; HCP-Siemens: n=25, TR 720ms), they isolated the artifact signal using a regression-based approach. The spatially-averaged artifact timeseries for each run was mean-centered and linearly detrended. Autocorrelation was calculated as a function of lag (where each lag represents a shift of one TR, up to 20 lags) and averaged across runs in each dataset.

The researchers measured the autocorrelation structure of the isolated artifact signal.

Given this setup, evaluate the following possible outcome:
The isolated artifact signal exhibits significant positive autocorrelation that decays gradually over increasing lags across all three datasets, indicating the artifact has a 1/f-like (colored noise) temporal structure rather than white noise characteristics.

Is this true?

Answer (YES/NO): YES